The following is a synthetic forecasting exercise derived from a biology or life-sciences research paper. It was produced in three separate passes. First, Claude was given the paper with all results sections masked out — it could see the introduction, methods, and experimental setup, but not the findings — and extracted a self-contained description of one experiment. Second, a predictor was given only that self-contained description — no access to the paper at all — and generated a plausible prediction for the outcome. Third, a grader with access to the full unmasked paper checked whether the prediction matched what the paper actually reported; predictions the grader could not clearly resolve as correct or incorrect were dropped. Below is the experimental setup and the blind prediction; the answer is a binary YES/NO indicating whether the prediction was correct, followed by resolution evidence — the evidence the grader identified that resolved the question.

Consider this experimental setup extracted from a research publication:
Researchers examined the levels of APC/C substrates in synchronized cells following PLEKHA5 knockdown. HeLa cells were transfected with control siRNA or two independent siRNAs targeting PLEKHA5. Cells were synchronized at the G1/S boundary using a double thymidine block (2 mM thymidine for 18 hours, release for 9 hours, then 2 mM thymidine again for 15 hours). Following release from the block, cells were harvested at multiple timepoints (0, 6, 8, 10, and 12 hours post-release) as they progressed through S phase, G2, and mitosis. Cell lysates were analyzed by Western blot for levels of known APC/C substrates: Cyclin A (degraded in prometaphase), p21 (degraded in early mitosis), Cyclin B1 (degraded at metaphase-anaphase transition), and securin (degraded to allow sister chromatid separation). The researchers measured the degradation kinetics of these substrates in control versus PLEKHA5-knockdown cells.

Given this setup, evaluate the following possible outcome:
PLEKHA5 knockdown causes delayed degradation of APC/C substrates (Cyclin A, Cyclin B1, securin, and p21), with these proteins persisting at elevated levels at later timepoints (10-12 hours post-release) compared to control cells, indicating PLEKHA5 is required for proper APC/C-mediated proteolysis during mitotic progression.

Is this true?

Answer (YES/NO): YES